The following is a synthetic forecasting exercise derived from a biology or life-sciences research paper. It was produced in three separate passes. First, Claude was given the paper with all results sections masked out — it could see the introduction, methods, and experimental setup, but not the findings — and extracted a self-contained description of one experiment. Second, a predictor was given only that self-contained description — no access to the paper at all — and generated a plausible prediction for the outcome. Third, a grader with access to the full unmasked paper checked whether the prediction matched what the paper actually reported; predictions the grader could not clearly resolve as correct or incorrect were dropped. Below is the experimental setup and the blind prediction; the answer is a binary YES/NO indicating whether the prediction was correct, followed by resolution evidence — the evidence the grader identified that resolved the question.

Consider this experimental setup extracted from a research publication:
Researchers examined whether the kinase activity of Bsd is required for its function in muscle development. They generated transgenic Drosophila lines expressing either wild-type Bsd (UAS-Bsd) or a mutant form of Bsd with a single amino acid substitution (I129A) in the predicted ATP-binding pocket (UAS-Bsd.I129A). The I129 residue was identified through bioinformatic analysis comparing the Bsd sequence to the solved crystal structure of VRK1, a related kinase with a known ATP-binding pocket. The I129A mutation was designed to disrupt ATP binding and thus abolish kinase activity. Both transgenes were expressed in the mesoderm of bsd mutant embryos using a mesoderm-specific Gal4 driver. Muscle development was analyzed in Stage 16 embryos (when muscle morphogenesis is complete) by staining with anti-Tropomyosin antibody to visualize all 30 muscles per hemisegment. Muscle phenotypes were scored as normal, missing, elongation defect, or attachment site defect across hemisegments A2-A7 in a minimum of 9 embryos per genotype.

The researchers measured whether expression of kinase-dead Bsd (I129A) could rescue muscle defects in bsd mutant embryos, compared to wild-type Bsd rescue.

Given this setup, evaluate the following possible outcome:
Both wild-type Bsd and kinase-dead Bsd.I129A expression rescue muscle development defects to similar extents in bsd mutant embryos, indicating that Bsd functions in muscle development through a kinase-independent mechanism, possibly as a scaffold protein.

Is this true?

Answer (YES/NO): NO